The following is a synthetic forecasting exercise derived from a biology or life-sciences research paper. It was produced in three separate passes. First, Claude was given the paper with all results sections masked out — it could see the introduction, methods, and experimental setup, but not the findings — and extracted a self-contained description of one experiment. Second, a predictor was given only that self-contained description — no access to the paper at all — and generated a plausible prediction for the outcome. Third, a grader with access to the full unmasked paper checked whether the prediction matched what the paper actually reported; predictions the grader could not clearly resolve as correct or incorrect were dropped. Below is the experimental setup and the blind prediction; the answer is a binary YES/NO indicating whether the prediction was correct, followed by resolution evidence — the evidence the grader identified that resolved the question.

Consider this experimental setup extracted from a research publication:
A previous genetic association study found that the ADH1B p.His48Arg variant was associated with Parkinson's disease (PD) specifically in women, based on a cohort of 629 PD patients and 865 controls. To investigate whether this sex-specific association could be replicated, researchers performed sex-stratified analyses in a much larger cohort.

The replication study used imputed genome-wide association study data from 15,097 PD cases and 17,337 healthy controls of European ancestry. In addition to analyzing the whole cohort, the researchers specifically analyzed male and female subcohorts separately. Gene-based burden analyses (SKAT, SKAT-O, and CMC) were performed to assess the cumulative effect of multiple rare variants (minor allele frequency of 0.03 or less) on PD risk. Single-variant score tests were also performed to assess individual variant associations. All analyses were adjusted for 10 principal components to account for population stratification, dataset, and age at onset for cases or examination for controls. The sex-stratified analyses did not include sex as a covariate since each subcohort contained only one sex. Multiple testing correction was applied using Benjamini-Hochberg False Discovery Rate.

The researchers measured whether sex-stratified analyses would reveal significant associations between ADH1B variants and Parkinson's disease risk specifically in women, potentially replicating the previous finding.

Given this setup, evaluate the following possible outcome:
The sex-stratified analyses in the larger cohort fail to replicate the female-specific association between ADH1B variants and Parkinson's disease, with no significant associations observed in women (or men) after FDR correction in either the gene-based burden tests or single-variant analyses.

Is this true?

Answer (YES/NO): YES